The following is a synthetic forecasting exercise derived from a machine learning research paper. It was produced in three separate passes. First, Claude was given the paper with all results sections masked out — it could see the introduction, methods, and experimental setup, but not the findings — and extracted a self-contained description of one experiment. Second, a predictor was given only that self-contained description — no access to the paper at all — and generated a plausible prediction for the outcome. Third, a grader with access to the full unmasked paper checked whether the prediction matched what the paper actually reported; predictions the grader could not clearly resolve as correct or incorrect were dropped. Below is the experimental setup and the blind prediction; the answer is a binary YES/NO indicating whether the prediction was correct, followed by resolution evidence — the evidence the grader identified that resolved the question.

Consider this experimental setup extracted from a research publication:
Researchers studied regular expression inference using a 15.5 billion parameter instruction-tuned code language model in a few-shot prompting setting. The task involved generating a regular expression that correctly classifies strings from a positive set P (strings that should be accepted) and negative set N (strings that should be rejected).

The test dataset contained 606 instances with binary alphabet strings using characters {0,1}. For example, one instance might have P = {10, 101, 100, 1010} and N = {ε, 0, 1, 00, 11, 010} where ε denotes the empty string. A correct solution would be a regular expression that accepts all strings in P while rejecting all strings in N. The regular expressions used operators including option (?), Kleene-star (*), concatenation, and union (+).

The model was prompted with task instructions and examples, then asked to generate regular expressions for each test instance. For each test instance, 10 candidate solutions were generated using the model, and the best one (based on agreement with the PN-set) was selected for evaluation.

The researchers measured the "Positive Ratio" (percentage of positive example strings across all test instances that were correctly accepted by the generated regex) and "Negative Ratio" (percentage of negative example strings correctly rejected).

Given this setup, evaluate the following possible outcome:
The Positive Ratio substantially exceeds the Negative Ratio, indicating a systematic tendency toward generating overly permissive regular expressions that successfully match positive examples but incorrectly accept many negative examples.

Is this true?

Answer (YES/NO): NO